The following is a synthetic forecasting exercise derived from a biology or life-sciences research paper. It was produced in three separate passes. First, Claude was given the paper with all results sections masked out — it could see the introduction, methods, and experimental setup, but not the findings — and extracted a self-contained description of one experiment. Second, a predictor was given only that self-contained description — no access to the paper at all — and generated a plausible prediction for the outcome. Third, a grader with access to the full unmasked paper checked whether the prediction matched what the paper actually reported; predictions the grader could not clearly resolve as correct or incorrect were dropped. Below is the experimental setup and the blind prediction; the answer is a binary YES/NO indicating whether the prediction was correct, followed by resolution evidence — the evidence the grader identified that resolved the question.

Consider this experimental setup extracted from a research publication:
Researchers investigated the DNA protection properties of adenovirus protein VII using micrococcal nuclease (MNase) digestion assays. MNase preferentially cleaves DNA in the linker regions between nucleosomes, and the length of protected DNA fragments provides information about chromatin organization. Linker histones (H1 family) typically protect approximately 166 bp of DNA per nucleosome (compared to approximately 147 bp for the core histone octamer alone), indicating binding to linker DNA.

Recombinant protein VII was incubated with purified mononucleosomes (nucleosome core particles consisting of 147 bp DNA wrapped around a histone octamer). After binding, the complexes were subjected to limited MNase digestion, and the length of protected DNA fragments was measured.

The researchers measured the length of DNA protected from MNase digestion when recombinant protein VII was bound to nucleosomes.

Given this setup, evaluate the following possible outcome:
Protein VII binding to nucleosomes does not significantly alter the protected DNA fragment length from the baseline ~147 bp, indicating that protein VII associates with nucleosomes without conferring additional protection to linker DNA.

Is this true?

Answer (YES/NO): NO